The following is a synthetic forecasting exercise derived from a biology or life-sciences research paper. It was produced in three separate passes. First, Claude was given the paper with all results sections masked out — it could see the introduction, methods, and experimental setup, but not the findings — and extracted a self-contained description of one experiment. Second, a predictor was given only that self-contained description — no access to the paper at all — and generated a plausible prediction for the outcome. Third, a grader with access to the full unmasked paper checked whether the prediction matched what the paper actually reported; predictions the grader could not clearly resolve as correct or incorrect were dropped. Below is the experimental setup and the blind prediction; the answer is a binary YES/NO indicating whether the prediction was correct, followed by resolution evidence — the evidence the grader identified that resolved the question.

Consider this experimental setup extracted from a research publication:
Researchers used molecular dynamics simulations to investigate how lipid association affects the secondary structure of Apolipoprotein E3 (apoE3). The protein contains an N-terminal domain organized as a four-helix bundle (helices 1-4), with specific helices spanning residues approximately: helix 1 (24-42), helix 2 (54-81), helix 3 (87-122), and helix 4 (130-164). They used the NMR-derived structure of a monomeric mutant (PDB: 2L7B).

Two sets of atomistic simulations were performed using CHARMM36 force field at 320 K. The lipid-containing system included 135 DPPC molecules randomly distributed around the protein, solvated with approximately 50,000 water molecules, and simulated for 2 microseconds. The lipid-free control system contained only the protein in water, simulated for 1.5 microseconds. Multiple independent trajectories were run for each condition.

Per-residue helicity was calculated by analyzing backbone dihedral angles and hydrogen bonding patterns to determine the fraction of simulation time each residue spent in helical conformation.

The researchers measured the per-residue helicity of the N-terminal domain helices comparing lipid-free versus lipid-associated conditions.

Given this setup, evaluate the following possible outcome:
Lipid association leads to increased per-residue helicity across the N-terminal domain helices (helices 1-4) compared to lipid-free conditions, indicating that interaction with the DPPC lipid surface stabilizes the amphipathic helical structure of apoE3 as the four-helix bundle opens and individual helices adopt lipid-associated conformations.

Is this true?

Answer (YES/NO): NO